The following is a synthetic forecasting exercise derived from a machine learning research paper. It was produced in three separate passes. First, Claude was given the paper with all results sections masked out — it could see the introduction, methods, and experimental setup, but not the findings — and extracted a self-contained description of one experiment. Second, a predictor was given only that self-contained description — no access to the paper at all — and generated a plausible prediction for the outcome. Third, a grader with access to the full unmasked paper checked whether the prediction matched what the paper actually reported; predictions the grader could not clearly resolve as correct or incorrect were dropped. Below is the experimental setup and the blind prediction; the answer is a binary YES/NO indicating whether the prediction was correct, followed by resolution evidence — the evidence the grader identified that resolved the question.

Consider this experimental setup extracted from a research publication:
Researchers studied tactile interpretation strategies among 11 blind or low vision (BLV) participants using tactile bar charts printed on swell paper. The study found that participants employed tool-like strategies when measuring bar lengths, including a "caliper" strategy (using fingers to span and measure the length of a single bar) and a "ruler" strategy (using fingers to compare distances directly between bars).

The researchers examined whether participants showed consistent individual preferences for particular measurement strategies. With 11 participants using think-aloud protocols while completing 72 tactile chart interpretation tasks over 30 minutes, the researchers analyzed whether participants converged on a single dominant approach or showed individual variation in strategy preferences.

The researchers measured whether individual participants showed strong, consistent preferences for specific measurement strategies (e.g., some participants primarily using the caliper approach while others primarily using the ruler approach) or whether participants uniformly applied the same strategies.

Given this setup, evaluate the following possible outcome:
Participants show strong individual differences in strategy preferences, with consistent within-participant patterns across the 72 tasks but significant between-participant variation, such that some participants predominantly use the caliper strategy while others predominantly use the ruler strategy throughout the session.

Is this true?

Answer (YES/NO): YES